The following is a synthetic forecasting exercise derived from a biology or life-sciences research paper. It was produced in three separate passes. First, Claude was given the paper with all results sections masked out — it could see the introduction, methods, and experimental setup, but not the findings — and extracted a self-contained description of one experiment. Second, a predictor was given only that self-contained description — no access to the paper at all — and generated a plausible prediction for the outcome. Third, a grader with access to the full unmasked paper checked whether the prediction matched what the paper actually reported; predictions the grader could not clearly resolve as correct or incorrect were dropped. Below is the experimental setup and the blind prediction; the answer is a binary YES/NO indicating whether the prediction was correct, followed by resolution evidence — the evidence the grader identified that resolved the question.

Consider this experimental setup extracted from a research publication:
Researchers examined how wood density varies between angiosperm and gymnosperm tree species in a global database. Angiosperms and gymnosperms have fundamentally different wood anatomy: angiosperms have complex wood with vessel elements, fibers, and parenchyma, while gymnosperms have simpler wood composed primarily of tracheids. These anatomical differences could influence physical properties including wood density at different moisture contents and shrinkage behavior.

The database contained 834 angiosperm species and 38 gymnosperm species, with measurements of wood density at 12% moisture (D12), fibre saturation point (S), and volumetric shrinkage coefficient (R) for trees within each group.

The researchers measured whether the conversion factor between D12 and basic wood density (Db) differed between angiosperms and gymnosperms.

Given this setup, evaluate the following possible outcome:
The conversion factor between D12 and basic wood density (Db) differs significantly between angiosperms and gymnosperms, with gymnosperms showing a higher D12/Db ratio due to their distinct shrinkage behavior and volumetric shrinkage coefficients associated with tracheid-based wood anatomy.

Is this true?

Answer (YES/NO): NO